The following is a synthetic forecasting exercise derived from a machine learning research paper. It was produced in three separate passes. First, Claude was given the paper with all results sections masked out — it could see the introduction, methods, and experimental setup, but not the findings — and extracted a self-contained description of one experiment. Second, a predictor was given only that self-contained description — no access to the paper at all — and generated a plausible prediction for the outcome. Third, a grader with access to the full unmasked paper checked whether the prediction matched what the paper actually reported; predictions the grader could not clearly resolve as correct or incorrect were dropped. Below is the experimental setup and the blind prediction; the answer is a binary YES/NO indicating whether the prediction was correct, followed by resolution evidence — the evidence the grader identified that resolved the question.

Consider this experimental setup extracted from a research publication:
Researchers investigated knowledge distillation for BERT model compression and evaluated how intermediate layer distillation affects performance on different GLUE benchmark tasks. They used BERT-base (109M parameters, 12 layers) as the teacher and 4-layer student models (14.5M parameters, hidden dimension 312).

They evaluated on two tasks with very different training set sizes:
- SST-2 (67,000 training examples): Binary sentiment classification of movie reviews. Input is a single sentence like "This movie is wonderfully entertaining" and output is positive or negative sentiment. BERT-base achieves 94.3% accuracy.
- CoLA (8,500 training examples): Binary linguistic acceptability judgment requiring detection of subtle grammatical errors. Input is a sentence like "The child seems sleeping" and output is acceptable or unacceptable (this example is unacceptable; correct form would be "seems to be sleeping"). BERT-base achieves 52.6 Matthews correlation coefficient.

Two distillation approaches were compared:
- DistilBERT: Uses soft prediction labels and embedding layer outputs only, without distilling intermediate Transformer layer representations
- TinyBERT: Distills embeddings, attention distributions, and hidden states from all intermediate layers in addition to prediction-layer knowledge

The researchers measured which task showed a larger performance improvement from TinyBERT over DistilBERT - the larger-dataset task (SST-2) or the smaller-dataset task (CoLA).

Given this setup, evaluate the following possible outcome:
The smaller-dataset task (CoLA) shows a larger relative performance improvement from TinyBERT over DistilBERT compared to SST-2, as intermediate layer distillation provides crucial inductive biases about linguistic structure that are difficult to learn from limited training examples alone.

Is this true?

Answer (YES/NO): YES